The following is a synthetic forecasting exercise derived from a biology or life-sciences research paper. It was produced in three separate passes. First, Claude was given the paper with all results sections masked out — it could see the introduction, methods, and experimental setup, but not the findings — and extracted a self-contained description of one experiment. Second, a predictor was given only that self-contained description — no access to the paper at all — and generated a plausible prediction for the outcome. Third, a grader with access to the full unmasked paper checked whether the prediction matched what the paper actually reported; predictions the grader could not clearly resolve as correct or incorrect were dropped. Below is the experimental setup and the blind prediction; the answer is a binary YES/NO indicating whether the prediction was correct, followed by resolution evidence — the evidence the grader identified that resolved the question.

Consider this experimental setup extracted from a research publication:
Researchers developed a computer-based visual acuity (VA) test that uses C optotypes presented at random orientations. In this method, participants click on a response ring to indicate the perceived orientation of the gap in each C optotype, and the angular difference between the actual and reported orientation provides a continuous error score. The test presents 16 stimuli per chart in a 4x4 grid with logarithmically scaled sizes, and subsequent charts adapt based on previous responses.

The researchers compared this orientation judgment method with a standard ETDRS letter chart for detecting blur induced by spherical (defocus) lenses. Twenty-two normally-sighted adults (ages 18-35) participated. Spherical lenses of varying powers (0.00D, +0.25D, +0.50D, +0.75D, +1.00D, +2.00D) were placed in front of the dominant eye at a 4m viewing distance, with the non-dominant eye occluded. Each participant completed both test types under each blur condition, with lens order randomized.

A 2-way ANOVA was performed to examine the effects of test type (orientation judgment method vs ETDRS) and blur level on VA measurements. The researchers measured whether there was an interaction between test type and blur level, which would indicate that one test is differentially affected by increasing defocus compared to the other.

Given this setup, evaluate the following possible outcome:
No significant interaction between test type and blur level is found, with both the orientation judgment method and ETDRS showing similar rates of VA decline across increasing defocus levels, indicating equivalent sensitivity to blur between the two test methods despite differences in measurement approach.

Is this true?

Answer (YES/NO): YES